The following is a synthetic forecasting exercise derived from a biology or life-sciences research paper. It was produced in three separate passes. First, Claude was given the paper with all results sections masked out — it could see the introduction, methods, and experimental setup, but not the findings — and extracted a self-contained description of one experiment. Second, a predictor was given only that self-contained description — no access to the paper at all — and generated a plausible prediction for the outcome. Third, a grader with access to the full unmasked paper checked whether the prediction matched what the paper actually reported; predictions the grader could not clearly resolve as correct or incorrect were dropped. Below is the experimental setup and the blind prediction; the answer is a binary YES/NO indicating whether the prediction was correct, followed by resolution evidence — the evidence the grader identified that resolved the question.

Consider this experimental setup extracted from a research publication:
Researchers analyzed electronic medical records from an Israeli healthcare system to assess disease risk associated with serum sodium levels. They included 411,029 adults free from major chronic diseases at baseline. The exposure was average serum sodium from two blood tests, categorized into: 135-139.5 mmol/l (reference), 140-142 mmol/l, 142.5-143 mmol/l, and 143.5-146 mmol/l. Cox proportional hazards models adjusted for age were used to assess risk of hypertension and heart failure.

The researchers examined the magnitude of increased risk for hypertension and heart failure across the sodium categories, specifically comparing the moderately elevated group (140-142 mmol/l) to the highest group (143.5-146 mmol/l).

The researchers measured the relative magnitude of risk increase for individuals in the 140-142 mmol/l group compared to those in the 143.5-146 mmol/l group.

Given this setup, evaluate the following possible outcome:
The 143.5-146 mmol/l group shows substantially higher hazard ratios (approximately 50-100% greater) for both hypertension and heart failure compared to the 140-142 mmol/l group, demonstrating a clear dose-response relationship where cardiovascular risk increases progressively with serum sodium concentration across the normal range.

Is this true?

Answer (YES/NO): NO